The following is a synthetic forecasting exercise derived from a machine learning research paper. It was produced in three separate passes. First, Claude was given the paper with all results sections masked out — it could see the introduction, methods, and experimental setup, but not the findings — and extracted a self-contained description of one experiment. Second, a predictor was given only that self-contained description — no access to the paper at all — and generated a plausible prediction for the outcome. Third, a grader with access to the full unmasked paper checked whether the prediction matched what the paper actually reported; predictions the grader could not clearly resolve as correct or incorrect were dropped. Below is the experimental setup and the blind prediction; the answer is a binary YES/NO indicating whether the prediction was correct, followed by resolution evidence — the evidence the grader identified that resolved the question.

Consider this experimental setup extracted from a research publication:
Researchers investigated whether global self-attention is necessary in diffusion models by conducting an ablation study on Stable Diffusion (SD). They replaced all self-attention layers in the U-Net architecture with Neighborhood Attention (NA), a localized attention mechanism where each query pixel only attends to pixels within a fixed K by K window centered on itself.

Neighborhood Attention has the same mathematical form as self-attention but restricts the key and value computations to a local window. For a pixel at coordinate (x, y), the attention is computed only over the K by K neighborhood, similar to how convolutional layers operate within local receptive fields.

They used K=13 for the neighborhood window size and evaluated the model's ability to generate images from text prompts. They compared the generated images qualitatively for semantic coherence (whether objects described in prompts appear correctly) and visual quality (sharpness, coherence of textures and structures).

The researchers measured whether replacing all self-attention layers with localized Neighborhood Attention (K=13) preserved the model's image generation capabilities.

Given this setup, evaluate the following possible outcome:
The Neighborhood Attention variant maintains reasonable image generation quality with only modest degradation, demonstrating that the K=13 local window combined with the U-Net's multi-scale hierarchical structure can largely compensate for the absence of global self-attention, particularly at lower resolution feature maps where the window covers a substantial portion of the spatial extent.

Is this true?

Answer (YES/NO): NO